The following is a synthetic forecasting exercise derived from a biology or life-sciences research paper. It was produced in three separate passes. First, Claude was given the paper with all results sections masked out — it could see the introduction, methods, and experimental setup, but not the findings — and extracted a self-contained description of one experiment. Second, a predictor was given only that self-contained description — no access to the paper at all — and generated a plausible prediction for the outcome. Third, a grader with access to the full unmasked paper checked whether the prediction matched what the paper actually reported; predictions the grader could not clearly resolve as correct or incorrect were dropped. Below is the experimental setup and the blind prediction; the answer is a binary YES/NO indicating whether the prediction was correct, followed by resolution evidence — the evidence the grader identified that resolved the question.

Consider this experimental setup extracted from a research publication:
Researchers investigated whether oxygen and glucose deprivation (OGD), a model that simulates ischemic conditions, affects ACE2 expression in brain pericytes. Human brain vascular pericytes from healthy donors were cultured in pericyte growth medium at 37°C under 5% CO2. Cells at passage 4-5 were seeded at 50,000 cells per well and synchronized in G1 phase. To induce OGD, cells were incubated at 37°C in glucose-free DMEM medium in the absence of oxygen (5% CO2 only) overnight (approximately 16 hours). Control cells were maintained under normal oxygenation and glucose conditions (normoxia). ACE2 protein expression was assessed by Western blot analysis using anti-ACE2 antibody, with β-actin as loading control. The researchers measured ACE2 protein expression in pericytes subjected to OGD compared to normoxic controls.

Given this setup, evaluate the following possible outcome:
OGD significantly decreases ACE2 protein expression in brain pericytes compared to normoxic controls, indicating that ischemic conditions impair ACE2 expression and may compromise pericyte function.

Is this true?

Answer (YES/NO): NO